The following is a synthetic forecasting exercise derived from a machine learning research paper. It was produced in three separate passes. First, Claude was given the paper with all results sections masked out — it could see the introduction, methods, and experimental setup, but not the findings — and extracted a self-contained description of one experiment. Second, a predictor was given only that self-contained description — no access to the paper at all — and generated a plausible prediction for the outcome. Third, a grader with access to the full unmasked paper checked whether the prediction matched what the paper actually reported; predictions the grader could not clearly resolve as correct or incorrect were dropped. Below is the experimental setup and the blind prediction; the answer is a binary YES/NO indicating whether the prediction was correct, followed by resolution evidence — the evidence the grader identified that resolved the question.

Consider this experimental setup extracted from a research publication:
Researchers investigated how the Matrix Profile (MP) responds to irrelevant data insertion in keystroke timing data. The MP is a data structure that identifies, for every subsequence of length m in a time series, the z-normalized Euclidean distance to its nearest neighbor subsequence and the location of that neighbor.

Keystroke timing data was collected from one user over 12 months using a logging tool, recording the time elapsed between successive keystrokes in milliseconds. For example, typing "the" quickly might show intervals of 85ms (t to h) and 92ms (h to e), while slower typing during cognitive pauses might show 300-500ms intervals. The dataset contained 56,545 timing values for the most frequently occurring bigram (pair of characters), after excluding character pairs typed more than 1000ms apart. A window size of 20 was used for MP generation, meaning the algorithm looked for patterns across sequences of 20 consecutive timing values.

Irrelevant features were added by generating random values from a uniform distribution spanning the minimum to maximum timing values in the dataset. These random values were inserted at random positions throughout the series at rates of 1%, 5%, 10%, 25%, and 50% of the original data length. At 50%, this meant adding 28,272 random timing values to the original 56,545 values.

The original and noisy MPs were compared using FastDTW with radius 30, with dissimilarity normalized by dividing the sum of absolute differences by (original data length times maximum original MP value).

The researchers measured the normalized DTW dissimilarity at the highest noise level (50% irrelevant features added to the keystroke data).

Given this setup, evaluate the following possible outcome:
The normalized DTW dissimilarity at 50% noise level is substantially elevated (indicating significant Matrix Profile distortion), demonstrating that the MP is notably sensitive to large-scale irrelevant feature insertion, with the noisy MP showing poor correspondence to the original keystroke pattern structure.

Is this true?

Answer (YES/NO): NO